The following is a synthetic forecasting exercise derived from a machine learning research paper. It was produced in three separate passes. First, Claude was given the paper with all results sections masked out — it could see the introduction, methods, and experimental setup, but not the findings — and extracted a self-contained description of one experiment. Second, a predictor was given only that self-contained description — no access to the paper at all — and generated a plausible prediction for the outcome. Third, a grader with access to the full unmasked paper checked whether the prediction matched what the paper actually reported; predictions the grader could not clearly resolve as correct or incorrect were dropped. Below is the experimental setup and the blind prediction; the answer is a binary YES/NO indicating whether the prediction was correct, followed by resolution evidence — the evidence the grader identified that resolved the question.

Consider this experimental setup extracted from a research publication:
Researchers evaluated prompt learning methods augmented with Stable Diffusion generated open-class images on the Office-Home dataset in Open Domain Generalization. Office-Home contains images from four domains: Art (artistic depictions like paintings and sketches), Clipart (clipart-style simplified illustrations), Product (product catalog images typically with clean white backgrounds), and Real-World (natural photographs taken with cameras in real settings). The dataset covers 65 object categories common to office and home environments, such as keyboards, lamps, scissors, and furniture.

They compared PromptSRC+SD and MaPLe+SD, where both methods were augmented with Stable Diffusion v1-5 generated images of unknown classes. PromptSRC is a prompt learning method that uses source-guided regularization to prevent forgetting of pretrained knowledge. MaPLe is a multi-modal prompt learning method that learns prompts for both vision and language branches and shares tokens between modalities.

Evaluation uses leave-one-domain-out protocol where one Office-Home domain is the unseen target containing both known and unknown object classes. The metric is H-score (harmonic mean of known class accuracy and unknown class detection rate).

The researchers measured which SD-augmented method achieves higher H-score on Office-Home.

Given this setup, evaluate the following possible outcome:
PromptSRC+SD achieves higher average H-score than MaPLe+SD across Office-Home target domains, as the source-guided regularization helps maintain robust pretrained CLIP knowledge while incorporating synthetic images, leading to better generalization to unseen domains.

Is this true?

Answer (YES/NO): YES